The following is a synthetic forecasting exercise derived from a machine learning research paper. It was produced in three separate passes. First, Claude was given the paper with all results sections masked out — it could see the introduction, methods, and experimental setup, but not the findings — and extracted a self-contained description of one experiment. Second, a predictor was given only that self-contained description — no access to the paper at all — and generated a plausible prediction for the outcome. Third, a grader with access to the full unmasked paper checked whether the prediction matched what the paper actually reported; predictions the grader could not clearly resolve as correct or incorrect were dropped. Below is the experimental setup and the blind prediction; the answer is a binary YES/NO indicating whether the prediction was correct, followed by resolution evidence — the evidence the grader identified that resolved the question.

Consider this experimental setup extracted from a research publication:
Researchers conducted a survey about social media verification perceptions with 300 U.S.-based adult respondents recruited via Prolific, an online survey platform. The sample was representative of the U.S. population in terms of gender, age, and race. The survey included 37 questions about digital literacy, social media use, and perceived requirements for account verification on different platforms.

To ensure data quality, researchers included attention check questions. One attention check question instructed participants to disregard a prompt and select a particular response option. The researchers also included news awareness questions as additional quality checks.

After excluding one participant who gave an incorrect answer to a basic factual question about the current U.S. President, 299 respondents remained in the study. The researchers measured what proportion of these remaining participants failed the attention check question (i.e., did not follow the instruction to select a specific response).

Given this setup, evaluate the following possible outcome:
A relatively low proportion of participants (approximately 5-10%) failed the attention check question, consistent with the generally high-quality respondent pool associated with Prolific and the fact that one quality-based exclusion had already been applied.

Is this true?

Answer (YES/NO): NO